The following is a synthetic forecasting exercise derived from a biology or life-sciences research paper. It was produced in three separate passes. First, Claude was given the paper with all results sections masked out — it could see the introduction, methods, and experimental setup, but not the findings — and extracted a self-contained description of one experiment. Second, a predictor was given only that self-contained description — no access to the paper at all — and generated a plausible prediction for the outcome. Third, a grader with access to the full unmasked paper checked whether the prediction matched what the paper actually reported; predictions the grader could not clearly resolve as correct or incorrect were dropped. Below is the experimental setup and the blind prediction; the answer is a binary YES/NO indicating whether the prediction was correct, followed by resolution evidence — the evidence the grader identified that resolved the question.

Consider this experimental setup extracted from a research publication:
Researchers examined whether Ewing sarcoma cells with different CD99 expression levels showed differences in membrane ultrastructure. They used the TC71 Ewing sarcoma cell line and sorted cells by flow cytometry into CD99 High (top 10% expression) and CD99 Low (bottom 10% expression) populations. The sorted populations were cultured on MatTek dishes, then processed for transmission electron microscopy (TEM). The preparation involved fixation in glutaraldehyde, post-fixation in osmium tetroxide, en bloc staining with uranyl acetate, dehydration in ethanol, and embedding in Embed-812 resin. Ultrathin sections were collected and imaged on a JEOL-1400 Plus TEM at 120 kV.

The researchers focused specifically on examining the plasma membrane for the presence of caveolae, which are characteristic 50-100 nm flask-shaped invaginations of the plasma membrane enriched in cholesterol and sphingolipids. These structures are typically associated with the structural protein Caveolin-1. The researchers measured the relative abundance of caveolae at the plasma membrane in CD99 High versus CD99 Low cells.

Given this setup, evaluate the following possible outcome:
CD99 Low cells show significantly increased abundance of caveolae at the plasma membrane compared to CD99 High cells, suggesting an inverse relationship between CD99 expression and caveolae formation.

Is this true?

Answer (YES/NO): NO